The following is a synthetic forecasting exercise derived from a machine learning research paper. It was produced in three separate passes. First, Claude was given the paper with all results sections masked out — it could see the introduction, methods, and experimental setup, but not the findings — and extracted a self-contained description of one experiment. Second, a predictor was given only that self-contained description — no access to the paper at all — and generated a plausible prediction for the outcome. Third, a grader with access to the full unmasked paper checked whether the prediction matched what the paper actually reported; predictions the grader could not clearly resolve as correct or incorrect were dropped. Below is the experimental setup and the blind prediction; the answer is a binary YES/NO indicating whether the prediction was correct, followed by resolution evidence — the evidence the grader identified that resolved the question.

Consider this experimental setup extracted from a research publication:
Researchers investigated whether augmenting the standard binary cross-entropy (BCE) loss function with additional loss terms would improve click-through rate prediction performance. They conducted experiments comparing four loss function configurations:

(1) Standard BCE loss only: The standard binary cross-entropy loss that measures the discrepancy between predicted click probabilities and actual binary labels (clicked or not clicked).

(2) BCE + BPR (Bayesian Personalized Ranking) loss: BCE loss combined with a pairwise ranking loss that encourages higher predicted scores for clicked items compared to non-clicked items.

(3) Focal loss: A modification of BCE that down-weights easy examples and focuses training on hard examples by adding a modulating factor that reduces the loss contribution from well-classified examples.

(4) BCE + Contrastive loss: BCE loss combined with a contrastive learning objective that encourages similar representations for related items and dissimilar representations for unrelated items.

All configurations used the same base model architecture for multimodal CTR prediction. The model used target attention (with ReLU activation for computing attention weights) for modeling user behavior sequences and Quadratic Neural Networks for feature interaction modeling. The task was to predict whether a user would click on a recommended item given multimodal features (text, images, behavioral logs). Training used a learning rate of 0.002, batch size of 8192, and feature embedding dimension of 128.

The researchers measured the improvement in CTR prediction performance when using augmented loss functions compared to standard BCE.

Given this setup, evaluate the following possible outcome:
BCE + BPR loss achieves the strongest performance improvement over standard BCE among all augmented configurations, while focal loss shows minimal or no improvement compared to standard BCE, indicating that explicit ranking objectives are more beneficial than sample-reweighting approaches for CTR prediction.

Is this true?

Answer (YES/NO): NO